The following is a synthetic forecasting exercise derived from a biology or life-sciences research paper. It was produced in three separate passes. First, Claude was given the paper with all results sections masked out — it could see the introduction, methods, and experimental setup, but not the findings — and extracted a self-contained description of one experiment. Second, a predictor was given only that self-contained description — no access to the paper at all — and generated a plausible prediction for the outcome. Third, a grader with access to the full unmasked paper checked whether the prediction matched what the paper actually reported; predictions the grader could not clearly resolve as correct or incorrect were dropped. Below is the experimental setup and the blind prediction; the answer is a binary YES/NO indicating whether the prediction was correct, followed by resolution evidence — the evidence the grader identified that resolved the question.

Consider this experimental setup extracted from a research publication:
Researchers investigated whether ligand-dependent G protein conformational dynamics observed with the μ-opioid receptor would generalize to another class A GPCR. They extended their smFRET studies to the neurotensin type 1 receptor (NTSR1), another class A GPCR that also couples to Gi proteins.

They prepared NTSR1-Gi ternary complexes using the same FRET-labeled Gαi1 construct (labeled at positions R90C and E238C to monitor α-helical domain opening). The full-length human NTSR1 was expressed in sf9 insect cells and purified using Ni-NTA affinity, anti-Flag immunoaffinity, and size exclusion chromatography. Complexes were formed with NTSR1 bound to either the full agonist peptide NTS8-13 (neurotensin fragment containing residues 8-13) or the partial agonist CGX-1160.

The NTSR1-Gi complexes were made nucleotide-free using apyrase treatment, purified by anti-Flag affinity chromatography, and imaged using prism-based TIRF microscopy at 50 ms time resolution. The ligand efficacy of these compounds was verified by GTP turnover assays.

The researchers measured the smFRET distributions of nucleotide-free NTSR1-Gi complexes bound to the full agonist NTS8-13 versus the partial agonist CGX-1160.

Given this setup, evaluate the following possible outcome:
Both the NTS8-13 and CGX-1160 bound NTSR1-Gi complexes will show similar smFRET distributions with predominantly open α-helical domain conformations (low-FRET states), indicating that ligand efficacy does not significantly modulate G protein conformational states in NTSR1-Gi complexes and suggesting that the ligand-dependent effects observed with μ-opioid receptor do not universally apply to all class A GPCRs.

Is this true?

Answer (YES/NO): NO